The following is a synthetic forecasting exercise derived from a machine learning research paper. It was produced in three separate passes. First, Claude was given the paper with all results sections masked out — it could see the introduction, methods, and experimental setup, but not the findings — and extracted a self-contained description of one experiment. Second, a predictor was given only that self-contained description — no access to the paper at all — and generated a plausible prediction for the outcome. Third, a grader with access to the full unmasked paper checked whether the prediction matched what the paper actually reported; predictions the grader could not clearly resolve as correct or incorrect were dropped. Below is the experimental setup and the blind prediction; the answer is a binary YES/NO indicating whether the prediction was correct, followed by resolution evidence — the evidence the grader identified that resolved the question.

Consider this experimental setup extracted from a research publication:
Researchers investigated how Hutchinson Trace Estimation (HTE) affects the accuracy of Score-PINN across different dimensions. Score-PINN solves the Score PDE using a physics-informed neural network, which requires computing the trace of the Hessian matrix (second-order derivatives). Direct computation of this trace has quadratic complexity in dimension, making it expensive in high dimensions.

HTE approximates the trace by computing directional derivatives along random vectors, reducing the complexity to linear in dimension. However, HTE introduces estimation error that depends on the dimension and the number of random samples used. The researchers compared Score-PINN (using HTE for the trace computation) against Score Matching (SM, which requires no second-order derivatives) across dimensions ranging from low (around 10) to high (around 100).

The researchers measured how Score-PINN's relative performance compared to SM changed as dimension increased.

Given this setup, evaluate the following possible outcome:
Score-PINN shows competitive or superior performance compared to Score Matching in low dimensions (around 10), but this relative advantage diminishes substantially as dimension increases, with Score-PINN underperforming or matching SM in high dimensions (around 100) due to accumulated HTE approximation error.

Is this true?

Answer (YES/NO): YES